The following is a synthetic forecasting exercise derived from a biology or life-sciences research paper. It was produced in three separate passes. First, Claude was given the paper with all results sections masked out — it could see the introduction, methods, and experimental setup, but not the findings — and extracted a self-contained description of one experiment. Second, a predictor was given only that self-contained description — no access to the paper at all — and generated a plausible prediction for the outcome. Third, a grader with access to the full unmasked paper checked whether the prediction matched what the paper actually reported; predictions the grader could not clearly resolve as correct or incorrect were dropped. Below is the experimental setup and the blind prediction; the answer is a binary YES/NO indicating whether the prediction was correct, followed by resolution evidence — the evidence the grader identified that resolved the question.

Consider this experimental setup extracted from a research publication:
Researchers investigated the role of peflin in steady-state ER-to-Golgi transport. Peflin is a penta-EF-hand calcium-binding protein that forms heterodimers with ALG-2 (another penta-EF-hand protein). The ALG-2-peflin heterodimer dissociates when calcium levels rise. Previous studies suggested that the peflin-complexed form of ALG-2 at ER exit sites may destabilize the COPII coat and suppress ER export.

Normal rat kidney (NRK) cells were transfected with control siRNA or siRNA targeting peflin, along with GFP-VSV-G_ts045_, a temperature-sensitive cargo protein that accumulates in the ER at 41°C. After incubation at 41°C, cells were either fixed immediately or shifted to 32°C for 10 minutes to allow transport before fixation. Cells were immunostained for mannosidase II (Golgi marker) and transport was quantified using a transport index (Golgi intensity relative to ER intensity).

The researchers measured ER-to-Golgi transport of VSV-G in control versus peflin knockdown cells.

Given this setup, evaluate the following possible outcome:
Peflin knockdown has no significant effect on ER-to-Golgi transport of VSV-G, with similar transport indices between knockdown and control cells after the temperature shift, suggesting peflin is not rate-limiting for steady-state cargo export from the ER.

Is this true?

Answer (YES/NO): NO